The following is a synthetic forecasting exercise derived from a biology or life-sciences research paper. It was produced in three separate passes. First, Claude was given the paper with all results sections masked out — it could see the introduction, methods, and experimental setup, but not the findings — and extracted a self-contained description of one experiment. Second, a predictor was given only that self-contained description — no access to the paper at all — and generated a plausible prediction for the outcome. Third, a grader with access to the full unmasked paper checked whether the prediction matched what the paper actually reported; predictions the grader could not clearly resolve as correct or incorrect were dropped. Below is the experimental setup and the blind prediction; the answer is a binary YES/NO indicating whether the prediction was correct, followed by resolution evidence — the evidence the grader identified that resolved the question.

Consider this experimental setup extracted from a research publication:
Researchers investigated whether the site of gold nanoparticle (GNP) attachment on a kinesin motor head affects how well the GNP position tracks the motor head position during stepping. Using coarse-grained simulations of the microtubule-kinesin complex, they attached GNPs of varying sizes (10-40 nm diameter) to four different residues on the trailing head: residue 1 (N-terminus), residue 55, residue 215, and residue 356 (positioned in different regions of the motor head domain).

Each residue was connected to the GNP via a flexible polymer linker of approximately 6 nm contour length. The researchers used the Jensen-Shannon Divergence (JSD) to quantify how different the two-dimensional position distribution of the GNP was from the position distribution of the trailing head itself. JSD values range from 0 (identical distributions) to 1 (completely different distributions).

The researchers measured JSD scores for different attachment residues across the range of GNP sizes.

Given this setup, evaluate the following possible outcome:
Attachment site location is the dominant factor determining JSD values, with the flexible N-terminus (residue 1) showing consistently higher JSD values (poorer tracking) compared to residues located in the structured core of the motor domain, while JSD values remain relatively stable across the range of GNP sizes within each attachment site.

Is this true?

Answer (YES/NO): NO